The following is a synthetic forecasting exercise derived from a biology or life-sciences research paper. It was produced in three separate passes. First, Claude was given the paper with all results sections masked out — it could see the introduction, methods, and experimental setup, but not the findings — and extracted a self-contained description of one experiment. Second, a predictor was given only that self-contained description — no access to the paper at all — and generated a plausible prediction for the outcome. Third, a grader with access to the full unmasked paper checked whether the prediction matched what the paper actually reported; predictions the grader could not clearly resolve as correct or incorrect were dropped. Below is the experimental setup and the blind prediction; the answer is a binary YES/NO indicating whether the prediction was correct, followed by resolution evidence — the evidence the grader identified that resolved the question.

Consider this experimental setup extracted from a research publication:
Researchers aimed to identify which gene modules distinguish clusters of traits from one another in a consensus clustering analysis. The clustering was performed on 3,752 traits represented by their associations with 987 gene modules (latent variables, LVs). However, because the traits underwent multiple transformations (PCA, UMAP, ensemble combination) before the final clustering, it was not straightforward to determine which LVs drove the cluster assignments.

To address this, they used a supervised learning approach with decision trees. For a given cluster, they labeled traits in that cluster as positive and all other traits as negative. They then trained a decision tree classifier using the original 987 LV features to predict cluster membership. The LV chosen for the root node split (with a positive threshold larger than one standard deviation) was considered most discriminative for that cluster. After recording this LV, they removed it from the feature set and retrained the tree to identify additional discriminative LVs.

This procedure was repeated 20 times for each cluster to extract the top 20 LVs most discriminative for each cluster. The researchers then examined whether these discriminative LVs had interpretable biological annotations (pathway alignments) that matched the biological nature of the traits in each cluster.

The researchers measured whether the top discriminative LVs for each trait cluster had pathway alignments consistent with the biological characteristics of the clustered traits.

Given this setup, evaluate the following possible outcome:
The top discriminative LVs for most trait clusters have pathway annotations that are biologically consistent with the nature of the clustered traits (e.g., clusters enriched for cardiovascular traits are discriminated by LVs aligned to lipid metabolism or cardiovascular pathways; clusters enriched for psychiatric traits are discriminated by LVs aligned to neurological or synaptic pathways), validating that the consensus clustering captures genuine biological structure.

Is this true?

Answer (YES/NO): NO